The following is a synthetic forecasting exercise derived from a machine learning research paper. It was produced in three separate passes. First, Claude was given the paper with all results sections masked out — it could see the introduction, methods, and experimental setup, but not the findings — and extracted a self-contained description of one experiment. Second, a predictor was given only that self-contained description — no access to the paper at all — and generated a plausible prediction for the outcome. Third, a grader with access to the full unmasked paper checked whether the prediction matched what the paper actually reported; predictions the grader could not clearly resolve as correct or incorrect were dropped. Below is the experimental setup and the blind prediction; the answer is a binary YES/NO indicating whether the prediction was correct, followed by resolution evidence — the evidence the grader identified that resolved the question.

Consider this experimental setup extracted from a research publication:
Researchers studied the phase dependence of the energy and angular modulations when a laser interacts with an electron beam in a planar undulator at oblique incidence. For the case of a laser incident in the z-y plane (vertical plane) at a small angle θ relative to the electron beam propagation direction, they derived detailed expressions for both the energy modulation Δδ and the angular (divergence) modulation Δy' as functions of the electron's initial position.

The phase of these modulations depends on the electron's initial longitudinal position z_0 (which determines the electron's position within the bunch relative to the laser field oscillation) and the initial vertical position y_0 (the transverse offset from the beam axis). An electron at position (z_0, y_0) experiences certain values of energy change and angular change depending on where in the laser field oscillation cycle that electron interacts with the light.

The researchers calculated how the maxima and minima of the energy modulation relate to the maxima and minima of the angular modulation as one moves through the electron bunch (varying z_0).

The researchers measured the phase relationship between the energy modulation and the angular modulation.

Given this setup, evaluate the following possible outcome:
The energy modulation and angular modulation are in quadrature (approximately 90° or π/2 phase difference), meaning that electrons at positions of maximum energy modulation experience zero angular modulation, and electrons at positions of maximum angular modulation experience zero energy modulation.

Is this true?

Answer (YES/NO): NO